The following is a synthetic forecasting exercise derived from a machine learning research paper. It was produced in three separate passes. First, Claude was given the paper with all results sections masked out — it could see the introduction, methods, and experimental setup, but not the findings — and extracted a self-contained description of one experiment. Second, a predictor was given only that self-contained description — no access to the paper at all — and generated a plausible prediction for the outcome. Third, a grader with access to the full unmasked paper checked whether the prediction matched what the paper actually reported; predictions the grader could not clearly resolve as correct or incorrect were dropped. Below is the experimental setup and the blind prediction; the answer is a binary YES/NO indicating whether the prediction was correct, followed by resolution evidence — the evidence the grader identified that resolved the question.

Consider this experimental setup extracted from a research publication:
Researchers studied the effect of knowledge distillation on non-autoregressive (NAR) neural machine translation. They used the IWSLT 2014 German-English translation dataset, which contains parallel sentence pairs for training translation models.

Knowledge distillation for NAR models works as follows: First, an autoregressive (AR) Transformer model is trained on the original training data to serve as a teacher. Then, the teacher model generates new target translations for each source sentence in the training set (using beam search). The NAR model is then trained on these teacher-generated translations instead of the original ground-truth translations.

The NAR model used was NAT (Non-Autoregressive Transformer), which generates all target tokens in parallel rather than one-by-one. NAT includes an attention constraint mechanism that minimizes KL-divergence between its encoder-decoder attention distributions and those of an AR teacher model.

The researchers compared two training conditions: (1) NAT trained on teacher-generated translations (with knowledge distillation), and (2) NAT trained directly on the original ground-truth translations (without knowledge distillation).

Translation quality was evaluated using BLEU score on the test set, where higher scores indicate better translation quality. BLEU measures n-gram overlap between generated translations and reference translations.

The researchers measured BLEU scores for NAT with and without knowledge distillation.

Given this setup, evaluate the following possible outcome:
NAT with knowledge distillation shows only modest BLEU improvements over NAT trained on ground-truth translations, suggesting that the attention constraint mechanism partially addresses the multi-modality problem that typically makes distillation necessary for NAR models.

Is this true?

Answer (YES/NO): NO